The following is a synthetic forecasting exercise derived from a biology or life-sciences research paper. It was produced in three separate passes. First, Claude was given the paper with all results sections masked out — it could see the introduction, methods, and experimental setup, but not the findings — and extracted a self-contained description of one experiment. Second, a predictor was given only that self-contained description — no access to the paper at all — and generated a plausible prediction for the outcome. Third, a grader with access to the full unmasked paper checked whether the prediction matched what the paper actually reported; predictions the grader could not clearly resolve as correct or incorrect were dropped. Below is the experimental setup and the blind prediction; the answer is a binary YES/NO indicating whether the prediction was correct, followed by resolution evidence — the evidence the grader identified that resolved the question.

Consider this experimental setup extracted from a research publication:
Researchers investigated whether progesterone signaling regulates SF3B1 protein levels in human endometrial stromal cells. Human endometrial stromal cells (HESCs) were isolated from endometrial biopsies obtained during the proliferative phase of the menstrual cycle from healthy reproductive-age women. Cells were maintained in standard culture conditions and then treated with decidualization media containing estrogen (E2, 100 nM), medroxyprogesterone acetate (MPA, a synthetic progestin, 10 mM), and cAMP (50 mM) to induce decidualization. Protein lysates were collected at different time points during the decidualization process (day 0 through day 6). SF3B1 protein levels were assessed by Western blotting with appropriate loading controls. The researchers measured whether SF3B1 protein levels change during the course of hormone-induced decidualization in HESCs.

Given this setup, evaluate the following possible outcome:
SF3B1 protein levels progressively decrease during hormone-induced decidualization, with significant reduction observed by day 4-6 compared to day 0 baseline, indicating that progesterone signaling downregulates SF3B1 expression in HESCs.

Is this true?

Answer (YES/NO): NO